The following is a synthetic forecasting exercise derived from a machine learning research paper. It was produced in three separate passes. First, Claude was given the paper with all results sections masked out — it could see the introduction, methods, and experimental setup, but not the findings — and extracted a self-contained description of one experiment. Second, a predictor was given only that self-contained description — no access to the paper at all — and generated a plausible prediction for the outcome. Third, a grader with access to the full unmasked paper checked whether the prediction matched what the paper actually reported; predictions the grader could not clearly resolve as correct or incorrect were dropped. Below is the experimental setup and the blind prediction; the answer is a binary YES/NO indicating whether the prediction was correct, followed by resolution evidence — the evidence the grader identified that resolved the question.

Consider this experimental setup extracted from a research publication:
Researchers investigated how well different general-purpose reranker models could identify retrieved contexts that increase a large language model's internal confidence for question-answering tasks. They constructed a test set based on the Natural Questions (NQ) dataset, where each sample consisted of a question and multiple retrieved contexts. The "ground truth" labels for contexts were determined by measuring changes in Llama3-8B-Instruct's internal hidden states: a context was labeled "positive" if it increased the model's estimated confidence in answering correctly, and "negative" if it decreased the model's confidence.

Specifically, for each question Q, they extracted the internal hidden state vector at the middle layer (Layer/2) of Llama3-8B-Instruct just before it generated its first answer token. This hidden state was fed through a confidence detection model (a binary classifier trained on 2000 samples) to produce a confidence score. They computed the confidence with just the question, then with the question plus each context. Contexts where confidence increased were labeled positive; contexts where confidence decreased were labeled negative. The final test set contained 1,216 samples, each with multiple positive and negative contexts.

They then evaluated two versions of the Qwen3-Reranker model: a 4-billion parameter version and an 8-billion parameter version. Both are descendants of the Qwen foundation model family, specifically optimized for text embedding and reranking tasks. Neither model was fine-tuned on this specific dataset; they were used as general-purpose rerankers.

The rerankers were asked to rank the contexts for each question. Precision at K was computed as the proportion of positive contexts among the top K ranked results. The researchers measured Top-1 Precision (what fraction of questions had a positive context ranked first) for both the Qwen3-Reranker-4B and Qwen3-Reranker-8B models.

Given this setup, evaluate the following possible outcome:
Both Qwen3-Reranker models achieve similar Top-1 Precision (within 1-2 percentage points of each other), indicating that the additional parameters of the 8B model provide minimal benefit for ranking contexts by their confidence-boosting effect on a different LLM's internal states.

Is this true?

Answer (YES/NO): NO